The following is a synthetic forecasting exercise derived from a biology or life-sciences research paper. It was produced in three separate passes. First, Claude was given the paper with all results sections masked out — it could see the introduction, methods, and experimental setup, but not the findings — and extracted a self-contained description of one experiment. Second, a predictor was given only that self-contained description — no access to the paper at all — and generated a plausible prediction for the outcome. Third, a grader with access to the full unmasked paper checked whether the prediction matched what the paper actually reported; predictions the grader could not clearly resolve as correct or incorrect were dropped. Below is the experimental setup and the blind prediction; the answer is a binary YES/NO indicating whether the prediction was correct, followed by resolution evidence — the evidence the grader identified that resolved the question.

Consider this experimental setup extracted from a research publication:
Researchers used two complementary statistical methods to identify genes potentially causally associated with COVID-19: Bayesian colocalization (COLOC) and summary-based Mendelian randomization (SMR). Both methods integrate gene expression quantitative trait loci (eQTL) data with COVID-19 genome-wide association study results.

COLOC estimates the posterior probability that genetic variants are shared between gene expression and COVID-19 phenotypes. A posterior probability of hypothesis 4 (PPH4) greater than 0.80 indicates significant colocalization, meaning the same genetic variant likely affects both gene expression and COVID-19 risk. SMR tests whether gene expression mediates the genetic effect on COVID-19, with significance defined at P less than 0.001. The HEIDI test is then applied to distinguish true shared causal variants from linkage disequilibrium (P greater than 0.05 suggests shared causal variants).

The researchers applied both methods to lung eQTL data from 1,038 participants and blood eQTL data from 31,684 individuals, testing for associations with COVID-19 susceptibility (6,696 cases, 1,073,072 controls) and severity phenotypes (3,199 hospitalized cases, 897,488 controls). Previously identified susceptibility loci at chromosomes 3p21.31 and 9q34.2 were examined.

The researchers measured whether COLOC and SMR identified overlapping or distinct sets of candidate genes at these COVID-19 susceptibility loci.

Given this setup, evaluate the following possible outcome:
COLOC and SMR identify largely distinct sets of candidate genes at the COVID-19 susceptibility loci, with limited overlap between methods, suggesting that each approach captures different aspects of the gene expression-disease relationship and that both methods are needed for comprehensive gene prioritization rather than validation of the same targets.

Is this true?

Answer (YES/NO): NO